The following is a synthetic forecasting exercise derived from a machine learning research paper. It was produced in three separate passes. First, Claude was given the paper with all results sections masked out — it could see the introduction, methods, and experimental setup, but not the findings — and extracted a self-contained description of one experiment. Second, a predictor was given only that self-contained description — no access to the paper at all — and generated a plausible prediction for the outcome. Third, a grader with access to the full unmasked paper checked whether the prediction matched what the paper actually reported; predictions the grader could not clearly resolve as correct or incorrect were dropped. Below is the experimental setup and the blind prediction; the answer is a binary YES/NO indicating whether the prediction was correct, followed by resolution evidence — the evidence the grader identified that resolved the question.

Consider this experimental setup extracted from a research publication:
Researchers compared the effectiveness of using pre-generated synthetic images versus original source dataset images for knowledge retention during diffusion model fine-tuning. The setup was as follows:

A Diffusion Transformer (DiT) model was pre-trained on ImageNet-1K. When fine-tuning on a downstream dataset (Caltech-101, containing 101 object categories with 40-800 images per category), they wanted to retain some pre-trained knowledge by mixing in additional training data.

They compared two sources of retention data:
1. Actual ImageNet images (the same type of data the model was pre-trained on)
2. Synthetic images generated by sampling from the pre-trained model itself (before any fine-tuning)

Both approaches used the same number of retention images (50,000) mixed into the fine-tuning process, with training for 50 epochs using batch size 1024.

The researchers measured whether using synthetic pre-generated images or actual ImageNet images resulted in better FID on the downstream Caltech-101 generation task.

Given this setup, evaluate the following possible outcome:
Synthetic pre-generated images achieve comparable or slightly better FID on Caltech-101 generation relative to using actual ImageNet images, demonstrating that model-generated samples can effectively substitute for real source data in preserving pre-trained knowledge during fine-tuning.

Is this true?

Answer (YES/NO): YES